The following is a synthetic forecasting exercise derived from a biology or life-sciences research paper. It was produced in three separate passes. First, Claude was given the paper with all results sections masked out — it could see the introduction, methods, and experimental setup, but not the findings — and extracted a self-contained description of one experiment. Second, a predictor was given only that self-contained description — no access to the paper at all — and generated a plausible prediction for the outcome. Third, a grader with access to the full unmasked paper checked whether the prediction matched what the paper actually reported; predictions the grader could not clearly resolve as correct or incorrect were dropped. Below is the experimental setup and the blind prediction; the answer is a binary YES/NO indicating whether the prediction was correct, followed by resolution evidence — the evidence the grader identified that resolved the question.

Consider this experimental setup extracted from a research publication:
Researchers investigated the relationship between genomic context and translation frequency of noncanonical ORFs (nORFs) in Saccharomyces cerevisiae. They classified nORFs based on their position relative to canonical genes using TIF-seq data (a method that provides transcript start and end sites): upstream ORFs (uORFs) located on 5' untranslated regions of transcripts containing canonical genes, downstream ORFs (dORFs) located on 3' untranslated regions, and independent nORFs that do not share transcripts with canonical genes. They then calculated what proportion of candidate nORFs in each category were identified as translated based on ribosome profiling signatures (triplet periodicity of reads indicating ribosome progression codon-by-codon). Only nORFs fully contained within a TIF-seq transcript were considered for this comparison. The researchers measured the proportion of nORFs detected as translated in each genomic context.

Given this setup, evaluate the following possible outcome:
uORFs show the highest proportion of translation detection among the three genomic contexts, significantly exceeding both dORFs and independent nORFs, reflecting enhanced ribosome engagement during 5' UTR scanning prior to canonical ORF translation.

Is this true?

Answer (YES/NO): YES